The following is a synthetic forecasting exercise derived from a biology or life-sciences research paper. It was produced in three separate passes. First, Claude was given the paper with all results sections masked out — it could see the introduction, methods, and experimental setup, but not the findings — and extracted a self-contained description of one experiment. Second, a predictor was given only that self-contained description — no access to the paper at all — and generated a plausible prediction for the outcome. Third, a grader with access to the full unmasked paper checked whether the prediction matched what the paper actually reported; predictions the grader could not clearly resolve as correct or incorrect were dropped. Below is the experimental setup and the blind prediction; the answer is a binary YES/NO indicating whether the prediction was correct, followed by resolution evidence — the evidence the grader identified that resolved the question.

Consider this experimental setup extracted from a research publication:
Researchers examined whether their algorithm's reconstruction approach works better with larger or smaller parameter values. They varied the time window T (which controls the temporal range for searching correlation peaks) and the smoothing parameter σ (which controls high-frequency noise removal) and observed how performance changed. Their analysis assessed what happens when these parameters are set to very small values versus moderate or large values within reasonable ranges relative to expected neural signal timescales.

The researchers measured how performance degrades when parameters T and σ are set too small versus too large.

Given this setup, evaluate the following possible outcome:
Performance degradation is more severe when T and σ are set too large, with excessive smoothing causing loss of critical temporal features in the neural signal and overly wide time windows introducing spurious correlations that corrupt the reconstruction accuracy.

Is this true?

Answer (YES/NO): NO